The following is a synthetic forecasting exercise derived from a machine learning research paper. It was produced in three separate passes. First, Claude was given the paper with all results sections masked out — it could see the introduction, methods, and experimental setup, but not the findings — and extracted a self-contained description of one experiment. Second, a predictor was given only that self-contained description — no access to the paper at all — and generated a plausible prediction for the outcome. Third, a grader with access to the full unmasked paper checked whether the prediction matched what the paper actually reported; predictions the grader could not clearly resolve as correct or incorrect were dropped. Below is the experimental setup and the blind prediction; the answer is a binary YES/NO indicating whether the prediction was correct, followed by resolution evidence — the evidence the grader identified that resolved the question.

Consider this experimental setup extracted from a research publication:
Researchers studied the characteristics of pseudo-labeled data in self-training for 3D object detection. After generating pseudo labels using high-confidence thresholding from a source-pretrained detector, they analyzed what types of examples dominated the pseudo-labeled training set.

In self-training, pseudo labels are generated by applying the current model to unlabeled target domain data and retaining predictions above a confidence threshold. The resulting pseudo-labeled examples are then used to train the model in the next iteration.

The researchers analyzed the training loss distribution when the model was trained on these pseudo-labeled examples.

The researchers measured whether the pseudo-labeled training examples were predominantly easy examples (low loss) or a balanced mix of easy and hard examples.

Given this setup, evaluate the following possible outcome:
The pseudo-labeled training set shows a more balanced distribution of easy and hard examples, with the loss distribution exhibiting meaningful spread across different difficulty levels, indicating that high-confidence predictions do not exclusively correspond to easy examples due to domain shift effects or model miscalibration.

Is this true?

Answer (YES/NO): NO